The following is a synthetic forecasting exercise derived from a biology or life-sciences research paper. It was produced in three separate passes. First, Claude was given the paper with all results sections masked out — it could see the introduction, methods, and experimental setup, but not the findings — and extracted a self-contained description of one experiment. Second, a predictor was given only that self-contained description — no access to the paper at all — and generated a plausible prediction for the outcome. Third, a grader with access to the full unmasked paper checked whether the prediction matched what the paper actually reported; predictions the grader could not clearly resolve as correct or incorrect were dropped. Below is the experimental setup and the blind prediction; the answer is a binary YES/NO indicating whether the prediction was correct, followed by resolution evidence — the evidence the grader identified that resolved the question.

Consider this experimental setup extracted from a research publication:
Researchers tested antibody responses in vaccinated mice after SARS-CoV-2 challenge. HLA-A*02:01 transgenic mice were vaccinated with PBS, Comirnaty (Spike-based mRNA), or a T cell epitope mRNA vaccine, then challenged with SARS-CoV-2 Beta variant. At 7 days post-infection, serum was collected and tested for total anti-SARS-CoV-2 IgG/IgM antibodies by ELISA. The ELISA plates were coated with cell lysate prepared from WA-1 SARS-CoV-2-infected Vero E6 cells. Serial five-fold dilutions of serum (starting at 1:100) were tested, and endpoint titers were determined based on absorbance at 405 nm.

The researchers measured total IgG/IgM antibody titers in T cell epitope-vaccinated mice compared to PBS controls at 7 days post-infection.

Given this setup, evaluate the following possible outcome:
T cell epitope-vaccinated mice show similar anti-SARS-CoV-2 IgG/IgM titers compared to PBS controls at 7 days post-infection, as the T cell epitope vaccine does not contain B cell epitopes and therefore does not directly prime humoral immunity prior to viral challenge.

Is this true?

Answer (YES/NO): YES